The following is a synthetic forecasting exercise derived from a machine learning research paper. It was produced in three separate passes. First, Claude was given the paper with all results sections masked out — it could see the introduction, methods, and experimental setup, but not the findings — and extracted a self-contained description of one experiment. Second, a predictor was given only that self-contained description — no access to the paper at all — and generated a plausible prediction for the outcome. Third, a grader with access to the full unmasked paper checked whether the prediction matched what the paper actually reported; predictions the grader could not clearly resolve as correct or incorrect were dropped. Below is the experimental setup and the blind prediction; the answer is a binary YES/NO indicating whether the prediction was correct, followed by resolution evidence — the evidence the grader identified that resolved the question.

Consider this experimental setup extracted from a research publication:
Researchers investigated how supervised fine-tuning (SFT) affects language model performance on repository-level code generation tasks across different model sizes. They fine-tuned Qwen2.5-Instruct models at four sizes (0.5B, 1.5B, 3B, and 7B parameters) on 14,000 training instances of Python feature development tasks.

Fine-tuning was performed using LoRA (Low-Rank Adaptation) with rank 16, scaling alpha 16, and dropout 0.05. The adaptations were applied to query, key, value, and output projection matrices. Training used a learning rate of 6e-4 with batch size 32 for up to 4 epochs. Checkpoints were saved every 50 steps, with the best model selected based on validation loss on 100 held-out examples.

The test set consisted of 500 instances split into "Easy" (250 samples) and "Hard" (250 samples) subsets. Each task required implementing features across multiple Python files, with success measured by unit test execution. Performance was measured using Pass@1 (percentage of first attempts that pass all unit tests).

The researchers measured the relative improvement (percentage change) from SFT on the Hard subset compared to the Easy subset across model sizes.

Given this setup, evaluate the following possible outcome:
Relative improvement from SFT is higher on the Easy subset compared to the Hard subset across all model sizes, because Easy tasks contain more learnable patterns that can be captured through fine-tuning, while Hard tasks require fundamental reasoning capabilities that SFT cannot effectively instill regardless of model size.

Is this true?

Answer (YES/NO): NO